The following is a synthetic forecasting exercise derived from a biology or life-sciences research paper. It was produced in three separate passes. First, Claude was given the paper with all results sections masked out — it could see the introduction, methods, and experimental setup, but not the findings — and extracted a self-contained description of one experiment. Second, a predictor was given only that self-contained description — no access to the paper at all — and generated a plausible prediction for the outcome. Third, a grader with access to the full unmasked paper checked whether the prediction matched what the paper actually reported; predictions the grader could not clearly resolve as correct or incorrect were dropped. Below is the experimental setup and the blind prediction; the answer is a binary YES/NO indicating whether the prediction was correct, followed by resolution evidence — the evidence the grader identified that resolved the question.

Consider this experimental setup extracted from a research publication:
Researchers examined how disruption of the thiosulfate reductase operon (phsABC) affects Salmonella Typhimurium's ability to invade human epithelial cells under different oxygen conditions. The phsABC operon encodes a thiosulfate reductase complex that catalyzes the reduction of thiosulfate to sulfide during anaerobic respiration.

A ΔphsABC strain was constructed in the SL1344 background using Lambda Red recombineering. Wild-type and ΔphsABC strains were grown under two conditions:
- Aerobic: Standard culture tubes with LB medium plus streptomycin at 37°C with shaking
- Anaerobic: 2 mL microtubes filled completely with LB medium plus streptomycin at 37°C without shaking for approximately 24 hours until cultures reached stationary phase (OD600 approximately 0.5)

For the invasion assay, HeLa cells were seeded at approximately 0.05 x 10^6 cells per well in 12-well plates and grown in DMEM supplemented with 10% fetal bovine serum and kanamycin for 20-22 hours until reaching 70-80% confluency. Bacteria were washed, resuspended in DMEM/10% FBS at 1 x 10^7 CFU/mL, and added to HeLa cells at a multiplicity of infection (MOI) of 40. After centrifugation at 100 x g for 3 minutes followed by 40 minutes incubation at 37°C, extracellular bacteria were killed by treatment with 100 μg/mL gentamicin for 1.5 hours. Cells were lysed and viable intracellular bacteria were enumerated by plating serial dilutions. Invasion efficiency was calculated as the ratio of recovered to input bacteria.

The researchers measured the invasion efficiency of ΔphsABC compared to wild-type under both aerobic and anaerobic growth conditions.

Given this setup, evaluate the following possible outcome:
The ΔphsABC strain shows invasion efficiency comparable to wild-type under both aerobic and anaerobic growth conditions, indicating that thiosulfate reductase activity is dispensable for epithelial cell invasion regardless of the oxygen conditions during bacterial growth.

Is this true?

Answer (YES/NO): YES